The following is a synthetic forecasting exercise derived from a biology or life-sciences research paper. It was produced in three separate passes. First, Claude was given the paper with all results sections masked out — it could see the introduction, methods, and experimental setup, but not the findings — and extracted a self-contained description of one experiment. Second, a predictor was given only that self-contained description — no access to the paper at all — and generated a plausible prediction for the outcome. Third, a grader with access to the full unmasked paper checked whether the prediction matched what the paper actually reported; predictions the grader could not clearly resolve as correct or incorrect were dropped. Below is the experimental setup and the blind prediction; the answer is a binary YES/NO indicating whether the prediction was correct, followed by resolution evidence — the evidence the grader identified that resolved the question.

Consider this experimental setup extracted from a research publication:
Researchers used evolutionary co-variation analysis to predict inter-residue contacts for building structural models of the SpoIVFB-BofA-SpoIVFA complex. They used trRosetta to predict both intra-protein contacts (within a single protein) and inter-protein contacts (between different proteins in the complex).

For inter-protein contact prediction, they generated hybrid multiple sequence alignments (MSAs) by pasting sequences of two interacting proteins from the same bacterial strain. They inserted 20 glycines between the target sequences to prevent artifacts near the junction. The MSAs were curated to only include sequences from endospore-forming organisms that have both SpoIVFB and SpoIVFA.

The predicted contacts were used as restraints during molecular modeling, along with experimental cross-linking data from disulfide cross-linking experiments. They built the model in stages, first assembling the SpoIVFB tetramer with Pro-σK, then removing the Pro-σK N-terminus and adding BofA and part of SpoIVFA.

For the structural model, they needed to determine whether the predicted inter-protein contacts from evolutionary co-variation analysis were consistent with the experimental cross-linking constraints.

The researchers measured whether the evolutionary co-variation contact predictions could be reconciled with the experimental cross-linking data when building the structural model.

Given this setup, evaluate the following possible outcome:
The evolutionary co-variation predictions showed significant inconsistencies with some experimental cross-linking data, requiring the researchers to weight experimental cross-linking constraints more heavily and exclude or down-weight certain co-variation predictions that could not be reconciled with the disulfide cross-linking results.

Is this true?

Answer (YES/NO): YES